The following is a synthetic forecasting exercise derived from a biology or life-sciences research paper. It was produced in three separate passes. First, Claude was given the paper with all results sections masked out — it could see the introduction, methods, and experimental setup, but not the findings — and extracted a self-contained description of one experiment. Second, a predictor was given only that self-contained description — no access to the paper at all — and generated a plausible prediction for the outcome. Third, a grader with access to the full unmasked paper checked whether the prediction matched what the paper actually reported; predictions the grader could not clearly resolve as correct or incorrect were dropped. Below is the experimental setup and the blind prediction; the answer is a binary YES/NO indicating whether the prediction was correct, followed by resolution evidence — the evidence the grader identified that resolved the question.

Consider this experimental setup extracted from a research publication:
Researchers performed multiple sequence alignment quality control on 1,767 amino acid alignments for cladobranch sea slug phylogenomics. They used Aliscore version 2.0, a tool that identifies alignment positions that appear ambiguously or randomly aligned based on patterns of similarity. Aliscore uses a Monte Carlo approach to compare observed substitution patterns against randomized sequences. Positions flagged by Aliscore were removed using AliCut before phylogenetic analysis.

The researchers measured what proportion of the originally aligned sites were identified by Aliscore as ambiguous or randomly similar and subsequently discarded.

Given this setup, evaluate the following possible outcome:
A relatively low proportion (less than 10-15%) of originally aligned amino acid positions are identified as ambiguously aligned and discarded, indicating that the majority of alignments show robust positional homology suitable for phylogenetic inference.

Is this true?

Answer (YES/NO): NO